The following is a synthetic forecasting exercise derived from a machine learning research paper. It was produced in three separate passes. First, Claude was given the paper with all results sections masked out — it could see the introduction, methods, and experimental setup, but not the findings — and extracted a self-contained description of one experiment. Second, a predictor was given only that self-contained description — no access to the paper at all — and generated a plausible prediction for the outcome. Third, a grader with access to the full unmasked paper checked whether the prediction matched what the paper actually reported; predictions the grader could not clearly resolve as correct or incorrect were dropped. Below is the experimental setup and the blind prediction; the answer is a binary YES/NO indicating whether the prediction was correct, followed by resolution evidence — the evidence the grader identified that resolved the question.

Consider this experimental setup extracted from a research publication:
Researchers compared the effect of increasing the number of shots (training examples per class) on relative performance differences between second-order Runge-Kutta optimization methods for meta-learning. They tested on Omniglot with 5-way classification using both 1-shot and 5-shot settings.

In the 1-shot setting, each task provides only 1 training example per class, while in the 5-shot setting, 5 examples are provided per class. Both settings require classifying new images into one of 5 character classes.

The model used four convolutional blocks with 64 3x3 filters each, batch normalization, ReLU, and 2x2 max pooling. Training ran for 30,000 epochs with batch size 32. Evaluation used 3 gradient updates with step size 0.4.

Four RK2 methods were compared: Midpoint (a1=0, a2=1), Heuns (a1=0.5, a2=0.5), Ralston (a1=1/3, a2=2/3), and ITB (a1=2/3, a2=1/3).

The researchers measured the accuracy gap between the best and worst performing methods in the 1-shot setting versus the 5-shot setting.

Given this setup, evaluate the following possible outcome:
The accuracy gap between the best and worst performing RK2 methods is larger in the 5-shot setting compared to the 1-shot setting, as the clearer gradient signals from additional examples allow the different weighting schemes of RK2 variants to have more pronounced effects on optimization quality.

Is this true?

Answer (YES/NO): NO